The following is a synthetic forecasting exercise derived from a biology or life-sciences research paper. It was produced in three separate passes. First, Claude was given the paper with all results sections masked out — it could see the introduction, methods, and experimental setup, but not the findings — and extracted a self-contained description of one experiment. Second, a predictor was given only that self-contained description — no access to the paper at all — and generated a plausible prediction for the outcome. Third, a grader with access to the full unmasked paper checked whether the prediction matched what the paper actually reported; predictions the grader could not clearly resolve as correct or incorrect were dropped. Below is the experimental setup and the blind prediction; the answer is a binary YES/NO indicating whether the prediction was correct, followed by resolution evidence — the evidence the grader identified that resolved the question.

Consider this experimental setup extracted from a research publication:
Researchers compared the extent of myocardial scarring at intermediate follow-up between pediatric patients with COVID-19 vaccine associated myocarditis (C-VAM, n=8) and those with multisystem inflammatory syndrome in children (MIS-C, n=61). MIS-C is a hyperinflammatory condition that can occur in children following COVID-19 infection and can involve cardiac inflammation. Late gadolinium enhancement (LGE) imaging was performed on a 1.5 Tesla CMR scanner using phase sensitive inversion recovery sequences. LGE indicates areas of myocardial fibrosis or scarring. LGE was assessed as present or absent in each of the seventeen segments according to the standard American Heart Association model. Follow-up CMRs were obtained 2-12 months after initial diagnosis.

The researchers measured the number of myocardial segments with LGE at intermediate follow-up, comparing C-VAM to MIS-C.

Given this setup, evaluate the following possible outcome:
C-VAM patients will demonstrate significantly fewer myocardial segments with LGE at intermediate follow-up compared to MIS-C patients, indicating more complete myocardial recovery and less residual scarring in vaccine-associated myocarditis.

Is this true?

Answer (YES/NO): NO